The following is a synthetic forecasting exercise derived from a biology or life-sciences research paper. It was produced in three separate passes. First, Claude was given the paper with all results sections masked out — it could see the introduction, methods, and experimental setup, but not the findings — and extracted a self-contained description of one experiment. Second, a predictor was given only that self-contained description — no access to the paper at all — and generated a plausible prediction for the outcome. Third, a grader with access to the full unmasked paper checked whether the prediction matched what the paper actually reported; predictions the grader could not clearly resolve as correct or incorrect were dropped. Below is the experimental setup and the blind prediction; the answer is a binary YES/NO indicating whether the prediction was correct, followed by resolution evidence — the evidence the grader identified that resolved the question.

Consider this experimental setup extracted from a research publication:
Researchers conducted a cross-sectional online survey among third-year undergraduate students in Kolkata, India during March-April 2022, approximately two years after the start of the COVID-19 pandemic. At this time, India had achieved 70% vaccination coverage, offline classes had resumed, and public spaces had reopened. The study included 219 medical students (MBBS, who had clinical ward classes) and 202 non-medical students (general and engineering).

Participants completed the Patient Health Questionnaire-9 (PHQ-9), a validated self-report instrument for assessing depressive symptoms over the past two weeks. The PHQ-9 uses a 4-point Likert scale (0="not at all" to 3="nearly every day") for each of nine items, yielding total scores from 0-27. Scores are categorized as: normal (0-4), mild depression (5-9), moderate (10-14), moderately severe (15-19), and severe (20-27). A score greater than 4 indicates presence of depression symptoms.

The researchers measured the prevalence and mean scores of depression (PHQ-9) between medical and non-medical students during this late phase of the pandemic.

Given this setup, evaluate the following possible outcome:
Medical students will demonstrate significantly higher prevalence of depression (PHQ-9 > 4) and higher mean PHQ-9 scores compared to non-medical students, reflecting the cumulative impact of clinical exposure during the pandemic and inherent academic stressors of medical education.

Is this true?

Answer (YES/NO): YES